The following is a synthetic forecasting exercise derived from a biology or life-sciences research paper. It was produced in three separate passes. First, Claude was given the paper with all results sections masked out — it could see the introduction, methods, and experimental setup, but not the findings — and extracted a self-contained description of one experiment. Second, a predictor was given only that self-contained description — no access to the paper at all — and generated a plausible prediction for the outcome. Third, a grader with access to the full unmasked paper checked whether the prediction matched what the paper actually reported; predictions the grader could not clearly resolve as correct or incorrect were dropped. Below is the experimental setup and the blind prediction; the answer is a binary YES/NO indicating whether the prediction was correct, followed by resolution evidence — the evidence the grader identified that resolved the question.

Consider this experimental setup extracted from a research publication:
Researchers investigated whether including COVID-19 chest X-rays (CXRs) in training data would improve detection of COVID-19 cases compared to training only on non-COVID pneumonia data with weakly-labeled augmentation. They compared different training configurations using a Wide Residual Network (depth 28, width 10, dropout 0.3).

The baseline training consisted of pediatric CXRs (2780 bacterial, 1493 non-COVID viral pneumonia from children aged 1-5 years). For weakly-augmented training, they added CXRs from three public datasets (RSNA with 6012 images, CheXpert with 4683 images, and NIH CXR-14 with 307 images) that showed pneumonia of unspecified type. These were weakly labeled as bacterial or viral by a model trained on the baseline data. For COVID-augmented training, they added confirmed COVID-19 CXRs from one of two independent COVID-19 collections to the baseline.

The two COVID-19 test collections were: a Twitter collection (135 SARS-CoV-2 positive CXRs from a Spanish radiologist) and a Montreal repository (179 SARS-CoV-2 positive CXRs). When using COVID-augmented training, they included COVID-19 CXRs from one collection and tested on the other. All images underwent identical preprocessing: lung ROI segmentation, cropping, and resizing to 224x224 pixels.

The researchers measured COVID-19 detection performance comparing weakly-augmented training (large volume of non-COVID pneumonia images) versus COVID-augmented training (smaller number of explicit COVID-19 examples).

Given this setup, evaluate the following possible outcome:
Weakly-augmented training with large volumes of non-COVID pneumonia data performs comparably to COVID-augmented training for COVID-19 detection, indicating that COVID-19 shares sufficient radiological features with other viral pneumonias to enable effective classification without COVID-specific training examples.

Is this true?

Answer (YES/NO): NO